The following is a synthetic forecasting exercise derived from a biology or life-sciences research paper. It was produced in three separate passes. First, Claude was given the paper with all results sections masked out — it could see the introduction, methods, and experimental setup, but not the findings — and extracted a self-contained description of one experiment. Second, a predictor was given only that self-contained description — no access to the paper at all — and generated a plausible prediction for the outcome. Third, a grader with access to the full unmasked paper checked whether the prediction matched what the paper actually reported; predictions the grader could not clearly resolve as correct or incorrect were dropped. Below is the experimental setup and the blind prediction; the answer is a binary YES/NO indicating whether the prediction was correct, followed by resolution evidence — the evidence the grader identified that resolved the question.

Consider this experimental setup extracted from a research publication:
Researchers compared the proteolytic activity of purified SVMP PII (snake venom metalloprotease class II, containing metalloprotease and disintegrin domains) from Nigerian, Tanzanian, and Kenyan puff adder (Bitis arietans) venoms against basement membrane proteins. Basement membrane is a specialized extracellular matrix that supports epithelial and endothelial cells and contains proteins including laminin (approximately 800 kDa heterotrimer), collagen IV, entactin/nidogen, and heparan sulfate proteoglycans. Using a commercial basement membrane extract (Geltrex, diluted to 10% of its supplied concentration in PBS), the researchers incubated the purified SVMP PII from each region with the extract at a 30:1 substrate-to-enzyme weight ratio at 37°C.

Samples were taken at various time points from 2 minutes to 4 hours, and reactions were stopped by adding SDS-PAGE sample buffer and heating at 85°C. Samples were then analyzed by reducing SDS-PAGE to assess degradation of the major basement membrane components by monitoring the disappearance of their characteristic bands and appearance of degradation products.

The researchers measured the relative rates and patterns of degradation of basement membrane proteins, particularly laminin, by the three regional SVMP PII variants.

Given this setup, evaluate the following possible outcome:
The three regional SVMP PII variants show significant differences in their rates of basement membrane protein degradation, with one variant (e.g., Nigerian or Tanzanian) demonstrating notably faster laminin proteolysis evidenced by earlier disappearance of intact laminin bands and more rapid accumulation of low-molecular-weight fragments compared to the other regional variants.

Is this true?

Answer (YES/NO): YES